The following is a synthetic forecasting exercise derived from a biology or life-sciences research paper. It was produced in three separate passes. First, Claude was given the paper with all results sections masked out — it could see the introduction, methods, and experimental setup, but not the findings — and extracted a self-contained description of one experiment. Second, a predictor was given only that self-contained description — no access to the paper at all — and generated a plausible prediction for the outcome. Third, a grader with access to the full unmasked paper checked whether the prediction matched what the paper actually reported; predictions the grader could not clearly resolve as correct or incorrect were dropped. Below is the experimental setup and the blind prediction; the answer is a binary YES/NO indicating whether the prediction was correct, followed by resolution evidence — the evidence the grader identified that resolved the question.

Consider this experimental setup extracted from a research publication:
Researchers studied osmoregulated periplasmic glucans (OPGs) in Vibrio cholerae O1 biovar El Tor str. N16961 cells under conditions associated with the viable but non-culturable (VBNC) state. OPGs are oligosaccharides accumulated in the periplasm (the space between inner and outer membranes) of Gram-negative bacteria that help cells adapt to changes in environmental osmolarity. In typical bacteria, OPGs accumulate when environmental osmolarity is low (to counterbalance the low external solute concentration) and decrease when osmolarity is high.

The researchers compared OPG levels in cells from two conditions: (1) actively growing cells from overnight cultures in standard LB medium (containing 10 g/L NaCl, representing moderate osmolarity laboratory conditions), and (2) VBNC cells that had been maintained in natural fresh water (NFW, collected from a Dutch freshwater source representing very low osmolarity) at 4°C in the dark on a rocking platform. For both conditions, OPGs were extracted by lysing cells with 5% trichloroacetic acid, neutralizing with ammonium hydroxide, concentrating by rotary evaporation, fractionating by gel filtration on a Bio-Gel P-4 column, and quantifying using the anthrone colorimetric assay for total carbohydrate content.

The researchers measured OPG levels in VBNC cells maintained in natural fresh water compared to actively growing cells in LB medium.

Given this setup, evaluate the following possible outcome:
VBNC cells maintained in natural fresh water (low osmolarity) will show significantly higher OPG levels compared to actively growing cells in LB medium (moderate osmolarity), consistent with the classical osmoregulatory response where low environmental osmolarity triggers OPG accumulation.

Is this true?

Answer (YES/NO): NO